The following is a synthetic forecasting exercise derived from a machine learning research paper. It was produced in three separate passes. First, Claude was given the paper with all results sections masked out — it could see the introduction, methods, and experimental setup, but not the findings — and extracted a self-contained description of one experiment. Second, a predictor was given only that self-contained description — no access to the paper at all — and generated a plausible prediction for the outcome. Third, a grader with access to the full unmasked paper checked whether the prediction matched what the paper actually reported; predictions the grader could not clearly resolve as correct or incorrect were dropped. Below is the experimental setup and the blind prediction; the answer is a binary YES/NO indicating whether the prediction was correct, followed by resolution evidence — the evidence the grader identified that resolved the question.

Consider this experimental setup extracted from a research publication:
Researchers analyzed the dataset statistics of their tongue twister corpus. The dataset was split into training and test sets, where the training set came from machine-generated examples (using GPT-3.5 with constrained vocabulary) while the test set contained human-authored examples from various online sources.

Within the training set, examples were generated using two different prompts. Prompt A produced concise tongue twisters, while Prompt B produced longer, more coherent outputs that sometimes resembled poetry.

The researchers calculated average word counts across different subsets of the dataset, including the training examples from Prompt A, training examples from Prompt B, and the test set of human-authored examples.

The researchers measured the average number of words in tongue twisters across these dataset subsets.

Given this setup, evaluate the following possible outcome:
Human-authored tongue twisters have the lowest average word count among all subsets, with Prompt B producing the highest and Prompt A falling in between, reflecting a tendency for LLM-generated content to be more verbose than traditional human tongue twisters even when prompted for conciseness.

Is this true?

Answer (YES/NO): YES